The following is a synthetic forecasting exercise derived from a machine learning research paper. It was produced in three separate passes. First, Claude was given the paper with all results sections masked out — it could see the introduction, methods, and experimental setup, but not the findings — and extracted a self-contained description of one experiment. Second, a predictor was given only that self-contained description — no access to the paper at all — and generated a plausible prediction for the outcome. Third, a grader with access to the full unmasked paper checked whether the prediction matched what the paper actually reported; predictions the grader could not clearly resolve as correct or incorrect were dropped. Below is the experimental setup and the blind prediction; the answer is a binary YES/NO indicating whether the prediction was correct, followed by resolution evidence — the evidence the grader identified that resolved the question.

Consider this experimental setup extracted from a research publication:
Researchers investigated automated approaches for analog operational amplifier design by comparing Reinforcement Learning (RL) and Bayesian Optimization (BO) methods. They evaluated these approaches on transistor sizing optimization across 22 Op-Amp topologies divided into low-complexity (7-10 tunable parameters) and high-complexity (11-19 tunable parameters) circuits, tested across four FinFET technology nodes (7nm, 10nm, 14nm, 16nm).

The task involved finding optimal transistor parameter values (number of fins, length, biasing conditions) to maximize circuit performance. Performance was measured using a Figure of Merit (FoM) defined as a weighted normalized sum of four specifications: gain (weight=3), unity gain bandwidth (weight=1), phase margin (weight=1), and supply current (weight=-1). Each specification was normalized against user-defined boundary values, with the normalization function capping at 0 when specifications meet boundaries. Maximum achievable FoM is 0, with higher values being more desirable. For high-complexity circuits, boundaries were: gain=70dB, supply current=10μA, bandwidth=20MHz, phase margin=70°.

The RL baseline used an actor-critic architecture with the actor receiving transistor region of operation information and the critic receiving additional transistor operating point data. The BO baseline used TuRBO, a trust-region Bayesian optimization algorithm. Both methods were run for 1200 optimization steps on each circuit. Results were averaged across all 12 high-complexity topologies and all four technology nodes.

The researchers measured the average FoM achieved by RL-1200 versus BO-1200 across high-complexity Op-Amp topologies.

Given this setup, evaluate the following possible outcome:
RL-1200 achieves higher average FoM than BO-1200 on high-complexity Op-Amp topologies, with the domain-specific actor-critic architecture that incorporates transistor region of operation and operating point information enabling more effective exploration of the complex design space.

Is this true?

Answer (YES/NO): NO